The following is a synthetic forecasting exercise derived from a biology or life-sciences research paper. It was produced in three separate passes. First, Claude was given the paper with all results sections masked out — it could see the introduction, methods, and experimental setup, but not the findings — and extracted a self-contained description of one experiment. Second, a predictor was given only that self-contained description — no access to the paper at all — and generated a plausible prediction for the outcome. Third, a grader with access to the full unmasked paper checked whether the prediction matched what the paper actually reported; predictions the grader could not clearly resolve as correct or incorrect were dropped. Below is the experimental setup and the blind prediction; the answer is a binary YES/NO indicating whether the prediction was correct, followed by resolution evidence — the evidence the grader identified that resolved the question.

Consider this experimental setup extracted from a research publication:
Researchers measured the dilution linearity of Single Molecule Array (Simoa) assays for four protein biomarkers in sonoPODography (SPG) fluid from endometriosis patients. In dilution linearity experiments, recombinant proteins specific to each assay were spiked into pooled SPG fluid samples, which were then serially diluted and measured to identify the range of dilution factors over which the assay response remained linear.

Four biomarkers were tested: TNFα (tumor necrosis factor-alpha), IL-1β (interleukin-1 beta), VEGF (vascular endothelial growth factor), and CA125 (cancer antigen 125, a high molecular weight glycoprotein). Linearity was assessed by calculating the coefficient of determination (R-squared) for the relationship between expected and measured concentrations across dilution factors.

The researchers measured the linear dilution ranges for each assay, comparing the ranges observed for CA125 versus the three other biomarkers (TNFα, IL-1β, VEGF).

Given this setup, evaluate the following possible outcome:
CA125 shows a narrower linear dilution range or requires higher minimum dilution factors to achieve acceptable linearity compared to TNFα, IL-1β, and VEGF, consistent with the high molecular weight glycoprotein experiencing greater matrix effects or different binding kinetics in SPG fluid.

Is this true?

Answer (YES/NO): YES